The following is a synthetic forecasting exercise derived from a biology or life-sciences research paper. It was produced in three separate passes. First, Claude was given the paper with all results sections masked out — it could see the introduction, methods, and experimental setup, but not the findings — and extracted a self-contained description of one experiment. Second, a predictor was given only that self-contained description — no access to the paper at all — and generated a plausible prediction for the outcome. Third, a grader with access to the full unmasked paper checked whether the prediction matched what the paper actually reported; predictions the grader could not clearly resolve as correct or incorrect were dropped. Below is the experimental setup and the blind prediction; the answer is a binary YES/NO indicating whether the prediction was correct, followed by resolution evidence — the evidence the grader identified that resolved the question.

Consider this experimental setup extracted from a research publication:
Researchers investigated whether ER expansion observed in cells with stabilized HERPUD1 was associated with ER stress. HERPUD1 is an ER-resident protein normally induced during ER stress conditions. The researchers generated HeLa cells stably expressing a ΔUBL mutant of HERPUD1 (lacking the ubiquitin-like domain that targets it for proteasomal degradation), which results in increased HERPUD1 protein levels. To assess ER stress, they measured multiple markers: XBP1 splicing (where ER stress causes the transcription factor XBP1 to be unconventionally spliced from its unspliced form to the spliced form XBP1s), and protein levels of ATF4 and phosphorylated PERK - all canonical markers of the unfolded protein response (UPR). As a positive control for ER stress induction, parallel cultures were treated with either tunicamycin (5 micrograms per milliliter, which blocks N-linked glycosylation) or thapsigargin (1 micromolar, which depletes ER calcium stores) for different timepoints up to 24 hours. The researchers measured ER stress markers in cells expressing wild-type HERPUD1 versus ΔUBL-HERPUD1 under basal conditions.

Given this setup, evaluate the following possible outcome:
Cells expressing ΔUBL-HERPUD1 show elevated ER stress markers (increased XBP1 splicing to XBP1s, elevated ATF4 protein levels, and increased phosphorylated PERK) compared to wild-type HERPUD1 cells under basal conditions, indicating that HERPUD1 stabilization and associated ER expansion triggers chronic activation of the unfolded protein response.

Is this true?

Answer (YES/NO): NO